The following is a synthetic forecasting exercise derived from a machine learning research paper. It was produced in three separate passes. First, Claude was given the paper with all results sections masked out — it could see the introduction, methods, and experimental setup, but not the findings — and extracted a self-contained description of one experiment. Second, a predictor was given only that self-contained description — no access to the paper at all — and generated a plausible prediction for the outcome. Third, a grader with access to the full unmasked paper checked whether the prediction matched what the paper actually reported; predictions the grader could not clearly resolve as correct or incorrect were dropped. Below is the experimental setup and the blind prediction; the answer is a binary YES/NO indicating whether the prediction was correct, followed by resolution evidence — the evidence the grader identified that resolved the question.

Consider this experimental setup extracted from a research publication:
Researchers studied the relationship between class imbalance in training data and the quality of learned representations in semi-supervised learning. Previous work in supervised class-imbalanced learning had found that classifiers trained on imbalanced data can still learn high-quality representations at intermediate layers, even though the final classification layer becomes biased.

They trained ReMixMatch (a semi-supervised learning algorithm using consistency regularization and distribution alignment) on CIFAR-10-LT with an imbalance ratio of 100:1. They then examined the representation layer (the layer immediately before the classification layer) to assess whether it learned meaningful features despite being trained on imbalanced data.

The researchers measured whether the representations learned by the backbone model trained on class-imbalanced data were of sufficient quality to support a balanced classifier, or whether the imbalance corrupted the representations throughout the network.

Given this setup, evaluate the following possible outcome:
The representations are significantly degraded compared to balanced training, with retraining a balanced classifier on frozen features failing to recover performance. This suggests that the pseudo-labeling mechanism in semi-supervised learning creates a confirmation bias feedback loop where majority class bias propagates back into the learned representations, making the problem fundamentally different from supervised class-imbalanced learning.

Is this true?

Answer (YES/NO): NO